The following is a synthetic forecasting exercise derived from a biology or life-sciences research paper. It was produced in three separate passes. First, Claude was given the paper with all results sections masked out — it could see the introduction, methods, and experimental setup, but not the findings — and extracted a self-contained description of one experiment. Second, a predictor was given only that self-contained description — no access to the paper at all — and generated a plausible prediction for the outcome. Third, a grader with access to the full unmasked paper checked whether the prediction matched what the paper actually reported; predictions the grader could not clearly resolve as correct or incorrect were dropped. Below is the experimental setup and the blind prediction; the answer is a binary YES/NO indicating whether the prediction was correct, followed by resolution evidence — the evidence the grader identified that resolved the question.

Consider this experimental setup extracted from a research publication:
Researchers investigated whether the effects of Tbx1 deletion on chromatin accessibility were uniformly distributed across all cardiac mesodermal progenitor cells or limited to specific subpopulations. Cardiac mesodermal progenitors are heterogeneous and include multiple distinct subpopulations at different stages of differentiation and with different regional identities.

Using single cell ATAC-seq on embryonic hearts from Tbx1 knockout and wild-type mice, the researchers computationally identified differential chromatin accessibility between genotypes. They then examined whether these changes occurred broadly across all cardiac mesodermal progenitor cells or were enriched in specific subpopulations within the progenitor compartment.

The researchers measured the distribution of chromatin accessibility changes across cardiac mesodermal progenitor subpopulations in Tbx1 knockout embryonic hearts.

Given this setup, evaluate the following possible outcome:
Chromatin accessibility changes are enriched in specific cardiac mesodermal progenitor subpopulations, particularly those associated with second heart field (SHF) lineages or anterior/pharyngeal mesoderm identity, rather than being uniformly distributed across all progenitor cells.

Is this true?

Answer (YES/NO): YES